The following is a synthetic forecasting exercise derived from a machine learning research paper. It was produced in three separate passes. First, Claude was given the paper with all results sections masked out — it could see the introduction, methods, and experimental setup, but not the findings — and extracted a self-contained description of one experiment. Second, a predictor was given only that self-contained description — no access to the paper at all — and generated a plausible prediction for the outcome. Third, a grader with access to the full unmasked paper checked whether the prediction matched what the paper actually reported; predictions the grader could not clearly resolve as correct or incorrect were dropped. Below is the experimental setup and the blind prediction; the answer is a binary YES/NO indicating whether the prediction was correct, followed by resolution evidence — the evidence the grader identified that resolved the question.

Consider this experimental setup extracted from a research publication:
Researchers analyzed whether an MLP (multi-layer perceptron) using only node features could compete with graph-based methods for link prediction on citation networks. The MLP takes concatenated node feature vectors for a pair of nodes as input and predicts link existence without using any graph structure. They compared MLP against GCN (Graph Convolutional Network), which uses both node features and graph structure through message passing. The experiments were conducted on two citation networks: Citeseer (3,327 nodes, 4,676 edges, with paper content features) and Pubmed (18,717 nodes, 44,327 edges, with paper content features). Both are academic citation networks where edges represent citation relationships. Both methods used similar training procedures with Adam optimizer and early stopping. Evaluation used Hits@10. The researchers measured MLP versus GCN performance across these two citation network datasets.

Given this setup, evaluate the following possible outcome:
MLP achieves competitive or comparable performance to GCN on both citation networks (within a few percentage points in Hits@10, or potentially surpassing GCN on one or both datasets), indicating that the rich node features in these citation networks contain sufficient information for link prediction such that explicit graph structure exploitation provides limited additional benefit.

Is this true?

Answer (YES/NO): NO